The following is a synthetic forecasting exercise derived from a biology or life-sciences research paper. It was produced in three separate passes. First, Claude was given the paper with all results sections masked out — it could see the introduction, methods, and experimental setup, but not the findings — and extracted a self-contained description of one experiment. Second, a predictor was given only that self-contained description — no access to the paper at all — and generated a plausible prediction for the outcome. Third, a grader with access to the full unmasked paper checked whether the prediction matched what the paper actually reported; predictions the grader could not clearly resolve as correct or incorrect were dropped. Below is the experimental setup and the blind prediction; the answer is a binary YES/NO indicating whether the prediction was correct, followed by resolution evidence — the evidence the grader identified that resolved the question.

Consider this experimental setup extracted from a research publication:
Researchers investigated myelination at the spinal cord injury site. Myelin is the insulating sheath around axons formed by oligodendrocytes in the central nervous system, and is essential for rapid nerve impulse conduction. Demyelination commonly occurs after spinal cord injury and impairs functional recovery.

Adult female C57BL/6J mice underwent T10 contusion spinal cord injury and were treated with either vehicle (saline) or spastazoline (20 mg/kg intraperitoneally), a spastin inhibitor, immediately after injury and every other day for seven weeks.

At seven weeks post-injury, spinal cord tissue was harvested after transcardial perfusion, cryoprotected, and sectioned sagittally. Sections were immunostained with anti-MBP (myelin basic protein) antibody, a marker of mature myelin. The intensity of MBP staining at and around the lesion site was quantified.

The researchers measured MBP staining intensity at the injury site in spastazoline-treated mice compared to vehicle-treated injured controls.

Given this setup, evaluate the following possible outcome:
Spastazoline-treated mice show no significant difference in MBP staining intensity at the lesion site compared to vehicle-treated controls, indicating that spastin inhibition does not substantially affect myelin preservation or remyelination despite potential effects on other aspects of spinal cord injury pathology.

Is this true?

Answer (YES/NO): NO